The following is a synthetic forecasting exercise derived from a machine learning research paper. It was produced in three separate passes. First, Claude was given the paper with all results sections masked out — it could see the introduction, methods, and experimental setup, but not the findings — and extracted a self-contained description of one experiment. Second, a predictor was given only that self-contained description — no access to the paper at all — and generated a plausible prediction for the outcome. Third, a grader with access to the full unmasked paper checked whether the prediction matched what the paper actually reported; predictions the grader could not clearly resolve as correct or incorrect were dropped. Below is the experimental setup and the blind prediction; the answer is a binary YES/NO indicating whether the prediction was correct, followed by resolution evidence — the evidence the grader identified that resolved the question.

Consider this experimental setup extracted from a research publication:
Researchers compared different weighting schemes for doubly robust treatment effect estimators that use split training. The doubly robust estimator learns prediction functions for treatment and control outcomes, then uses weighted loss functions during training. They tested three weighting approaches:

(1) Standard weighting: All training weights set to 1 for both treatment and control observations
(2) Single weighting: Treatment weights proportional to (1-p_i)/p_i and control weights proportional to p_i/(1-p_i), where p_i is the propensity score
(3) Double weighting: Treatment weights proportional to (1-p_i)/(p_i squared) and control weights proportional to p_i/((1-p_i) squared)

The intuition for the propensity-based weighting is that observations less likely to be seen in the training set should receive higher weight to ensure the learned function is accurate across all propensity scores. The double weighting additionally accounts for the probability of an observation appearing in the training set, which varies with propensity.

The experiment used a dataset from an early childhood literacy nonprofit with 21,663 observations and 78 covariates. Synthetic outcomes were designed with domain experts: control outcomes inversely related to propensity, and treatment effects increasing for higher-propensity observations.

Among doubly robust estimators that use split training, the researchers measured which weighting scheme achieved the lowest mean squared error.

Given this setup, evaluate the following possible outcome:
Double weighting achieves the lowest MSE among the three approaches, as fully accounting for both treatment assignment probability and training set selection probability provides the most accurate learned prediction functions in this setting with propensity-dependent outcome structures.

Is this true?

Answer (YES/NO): YES